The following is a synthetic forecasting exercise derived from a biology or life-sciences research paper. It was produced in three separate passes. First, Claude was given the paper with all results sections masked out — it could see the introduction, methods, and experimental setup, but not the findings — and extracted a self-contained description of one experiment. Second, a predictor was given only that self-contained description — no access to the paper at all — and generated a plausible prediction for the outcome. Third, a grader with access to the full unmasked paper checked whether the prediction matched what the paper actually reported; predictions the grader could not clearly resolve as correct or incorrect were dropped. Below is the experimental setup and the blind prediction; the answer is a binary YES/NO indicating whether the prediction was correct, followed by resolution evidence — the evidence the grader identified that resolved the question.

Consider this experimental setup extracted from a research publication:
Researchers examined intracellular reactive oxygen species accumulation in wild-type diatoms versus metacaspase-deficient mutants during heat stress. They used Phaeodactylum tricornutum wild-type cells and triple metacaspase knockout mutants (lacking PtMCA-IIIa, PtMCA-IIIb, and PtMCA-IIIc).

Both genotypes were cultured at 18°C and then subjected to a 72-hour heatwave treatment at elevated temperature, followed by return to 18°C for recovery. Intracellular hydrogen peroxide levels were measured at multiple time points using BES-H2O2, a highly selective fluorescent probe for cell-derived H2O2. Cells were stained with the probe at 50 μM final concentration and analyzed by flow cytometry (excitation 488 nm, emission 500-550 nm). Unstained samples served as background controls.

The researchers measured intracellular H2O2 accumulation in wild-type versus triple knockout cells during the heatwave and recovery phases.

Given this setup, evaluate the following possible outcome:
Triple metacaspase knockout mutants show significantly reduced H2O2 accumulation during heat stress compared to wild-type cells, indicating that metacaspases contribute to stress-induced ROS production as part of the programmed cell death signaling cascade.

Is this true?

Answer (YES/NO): NO